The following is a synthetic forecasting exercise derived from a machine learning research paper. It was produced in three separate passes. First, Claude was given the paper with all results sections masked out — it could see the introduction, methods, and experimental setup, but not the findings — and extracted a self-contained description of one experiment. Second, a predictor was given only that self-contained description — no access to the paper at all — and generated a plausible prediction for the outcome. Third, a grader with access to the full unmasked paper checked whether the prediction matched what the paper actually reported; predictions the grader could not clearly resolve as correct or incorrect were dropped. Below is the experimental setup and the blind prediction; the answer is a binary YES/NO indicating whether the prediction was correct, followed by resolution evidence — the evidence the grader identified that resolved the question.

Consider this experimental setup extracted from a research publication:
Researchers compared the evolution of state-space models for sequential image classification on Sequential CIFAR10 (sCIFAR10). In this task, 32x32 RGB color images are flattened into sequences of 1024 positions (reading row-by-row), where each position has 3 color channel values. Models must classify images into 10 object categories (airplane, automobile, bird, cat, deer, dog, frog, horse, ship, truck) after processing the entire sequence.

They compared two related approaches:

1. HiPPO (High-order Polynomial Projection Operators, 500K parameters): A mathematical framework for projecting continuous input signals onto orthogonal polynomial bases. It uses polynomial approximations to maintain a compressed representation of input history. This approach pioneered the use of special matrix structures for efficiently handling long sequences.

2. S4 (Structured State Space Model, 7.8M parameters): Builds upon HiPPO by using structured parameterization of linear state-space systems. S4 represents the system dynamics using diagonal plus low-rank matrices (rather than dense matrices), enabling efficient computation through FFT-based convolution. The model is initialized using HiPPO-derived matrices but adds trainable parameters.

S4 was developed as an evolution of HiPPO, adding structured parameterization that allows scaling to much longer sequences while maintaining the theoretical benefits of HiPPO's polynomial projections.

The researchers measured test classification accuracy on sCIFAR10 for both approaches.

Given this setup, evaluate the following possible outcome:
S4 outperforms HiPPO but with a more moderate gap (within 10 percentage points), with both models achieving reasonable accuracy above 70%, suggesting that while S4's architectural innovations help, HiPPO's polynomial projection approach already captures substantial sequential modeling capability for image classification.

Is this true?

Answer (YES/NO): NO